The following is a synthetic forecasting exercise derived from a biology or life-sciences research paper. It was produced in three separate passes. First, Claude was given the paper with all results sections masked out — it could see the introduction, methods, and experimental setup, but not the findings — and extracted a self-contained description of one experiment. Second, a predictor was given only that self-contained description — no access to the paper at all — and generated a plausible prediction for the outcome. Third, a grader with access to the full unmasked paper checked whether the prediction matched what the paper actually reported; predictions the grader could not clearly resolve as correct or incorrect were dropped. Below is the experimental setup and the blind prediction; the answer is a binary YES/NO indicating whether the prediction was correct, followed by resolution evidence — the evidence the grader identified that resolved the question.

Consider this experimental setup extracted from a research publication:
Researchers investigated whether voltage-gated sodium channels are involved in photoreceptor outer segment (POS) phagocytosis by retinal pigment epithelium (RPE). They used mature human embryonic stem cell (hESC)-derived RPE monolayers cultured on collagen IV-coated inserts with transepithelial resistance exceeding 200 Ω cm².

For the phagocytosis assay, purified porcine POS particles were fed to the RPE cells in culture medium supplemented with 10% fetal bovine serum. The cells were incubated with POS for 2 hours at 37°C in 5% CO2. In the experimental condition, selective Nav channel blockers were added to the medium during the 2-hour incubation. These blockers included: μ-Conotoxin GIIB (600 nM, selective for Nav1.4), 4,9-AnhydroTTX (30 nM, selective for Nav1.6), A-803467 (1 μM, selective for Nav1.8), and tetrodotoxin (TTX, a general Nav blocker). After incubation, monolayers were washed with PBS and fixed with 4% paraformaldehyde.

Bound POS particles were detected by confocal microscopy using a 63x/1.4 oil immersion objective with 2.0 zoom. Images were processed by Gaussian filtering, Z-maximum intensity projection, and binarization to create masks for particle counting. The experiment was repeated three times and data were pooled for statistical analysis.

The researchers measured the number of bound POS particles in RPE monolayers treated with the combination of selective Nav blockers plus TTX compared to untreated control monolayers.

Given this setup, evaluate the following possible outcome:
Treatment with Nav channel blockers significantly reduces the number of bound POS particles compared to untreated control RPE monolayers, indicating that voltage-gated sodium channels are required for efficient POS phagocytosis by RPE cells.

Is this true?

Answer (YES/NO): YES